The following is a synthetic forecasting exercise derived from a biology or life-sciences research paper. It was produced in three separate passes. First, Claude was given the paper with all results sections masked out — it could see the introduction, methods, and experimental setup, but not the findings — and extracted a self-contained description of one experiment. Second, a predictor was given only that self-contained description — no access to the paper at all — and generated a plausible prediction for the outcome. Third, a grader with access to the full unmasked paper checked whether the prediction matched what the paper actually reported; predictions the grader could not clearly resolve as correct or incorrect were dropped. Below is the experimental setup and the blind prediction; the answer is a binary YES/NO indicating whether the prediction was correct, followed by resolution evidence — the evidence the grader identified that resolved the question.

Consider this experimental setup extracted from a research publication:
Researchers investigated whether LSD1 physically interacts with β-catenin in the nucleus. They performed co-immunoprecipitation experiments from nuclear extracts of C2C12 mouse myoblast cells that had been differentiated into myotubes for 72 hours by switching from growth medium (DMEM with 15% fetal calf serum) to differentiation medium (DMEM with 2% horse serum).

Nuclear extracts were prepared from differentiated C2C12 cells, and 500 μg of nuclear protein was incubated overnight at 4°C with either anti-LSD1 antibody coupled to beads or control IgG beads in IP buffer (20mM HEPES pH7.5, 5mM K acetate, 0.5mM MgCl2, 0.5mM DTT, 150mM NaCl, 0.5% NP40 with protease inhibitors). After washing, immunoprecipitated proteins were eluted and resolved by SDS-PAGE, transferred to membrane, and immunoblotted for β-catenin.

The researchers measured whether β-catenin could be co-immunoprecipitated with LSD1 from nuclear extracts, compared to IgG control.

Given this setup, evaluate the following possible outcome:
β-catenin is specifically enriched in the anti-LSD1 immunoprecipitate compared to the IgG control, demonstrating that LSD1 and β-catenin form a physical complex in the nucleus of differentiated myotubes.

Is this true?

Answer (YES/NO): YES